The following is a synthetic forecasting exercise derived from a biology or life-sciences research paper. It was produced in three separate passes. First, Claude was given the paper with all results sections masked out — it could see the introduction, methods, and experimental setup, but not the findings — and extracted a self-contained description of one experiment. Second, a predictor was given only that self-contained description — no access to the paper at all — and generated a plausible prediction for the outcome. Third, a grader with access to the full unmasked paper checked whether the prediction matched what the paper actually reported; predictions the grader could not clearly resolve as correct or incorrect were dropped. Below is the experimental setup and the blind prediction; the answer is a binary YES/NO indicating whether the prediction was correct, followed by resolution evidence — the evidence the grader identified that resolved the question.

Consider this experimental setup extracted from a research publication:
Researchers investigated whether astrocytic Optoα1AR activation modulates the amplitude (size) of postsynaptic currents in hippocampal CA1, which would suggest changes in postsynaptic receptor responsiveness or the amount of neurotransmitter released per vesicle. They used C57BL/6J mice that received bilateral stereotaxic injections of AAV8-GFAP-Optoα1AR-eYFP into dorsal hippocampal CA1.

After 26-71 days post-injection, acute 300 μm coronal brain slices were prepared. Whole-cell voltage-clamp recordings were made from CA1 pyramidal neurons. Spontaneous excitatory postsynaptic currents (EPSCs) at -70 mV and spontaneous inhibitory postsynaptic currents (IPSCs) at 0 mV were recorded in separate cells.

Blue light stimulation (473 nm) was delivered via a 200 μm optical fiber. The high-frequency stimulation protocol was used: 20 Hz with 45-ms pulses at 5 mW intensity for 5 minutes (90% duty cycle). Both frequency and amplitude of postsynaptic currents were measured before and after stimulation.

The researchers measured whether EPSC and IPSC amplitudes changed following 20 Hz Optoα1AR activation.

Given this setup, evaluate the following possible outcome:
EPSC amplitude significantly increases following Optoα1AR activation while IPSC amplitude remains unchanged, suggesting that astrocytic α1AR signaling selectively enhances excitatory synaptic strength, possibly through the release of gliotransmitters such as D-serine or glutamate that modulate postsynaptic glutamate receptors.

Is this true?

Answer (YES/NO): NO